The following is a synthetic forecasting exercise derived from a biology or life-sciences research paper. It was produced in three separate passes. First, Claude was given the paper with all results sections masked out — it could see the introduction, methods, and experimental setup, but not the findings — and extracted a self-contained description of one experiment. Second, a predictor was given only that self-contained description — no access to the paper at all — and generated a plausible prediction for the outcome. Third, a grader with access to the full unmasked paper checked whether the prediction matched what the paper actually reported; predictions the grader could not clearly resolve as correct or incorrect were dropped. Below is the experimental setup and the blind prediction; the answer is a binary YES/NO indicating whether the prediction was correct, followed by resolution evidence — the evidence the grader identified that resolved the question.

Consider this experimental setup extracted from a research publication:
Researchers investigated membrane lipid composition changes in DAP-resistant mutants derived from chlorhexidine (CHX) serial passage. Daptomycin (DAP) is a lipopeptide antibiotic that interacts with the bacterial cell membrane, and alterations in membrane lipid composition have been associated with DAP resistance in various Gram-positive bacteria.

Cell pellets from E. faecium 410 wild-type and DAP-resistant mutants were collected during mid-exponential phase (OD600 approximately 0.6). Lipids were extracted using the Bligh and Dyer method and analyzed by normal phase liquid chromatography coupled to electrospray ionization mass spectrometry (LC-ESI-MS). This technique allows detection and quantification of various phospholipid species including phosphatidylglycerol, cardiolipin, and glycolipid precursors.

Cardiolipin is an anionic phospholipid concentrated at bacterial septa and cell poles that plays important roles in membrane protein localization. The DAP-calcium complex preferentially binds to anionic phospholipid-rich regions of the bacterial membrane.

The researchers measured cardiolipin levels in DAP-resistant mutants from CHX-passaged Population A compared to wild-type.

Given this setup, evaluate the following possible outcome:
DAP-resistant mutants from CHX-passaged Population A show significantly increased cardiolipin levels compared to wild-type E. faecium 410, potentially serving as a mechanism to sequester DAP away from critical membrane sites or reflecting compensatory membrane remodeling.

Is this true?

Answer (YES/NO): NO